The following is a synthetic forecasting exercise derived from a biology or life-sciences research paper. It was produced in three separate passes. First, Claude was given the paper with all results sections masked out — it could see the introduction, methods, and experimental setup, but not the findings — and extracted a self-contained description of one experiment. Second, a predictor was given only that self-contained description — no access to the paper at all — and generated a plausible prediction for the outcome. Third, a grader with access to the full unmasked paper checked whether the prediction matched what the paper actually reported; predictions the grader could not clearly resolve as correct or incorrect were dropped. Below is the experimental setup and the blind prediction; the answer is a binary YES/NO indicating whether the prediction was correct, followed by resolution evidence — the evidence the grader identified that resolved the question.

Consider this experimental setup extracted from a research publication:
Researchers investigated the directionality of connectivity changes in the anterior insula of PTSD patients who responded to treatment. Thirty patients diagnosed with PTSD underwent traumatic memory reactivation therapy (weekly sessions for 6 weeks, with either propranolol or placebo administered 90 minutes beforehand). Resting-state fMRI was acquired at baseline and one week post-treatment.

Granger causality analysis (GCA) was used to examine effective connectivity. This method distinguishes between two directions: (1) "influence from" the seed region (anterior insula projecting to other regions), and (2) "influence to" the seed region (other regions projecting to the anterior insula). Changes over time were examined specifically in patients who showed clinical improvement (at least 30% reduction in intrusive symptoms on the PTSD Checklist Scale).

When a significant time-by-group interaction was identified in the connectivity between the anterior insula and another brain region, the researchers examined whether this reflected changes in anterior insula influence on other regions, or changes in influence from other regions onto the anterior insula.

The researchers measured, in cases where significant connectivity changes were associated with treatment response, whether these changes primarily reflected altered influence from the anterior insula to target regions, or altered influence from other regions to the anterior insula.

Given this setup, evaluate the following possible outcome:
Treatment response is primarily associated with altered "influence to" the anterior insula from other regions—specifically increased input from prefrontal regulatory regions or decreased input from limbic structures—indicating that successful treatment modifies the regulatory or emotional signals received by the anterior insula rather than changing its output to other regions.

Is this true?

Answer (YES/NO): NO